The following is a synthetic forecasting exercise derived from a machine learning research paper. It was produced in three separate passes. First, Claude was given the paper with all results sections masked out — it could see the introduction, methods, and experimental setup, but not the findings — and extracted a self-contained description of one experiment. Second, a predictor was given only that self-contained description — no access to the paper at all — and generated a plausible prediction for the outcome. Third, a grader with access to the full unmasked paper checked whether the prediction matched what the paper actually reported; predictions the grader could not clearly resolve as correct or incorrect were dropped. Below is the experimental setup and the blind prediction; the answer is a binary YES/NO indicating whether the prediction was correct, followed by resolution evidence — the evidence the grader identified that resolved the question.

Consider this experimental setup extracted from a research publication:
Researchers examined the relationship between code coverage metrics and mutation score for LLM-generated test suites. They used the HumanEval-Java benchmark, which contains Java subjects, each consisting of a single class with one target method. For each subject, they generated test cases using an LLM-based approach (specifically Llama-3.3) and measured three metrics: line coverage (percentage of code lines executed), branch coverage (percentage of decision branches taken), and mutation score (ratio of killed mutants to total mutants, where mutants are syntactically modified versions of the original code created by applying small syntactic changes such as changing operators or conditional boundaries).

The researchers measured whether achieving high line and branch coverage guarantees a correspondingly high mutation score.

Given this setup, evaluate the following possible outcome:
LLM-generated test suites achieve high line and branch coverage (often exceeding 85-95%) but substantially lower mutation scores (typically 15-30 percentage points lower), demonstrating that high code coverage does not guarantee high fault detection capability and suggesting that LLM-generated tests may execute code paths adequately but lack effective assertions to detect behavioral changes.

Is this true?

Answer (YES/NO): NO